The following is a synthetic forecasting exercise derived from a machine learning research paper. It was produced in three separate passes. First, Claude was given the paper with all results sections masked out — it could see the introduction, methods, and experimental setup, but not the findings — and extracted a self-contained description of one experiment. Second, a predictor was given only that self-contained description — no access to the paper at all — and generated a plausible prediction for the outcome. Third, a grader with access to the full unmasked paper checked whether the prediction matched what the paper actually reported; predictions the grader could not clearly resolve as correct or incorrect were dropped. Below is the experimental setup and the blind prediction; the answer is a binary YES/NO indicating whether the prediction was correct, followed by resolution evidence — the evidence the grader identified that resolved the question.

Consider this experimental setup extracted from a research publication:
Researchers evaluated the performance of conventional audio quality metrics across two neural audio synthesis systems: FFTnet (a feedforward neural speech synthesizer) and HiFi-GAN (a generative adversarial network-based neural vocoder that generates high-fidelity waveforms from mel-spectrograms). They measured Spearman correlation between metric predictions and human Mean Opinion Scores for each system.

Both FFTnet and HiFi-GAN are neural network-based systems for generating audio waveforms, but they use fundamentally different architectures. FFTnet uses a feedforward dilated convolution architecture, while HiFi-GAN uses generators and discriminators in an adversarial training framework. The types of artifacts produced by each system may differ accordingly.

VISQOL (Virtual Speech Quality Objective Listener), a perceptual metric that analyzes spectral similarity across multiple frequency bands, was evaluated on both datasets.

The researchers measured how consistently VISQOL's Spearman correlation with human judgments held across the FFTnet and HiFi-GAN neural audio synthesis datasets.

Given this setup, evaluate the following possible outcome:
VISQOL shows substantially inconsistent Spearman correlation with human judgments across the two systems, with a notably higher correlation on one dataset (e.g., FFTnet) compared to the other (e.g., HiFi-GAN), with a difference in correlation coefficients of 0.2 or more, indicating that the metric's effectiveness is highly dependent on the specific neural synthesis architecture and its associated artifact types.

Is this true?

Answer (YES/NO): YES